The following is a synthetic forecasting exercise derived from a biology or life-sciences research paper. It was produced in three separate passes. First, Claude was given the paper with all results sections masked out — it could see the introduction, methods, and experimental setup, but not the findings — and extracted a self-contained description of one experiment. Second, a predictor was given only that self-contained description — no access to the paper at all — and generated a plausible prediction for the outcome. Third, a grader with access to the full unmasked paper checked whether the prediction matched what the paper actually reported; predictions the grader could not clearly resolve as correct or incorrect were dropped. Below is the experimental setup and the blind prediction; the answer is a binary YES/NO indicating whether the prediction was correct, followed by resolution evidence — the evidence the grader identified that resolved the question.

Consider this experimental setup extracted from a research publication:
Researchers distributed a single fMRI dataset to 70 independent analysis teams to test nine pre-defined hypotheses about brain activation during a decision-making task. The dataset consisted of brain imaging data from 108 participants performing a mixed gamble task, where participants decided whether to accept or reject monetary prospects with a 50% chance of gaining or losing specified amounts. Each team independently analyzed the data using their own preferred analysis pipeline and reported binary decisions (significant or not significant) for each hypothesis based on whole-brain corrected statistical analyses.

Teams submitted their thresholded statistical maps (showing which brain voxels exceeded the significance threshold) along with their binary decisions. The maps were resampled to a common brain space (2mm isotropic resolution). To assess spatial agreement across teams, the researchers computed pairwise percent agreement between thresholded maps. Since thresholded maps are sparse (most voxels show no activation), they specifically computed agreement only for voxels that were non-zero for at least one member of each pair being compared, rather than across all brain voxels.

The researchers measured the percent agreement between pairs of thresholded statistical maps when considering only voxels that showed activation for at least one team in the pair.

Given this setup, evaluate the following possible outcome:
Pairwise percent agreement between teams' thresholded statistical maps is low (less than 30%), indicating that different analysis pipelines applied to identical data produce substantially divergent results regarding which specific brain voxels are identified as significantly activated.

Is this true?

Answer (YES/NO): YES